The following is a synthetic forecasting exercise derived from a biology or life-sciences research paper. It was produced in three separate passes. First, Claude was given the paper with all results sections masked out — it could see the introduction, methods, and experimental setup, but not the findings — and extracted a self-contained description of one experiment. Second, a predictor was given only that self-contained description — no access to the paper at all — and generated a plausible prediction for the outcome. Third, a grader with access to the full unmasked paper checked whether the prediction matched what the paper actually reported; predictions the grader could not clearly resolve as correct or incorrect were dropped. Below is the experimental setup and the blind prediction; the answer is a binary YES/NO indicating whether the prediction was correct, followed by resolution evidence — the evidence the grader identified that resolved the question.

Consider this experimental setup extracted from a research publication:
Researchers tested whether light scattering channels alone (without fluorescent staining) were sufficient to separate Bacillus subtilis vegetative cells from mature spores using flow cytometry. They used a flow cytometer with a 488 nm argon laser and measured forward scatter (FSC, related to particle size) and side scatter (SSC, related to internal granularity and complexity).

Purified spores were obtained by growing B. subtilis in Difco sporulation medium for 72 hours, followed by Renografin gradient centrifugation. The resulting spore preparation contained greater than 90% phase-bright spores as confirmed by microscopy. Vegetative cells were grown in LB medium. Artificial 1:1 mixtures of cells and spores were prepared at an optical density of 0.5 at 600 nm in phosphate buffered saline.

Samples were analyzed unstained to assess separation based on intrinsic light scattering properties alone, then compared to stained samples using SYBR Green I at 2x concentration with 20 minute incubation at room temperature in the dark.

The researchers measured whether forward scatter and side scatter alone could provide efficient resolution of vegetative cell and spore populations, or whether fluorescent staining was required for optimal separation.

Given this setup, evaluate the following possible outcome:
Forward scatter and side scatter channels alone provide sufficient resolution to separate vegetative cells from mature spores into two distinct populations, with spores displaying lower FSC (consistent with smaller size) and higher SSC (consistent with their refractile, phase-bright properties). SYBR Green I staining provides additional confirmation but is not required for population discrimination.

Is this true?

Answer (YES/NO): NO